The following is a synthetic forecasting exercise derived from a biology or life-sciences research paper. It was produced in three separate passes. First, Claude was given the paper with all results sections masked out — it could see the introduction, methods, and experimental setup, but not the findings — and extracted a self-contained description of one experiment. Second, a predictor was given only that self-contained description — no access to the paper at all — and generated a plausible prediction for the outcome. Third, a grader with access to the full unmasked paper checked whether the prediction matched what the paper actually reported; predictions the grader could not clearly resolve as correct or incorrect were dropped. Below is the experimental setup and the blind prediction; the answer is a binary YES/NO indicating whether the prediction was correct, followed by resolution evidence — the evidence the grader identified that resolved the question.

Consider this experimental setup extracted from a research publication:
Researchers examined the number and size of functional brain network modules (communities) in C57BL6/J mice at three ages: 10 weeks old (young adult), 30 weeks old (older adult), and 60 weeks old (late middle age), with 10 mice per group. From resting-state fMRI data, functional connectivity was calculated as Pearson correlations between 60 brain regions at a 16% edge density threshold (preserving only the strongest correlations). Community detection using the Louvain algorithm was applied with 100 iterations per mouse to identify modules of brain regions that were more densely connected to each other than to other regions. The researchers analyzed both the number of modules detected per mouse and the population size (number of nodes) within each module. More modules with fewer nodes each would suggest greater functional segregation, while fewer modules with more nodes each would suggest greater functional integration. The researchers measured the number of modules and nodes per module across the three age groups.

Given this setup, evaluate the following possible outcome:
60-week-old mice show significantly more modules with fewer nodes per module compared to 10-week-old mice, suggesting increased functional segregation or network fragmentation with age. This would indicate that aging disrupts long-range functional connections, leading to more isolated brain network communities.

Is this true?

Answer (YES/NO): NO